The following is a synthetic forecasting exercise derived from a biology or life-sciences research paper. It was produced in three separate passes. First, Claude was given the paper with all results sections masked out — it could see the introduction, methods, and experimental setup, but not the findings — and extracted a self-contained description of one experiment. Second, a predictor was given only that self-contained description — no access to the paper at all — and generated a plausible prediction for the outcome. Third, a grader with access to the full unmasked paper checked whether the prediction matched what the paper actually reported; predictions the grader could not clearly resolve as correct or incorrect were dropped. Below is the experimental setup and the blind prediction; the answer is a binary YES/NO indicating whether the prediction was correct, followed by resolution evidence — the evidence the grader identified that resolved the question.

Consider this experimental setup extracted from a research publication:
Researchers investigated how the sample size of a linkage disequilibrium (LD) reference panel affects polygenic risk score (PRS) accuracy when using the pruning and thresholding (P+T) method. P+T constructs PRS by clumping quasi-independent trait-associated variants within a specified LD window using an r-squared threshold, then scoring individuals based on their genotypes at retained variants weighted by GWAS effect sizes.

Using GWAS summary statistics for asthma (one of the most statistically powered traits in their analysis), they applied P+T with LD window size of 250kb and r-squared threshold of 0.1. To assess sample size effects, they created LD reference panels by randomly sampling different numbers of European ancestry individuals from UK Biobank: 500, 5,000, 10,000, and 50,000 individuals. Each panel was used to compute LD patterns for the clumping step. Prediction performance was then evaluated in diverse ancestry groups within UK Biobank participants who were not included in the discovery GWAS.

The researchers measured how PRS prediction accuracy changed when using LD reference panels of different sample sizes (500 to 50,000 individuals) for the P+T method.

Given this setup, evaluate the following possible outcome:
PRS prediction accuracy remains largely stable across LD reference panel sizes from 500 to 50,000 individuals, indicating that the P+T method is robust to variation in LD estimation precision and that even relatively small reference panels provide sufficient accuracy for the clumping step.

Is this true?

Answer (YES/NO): YES